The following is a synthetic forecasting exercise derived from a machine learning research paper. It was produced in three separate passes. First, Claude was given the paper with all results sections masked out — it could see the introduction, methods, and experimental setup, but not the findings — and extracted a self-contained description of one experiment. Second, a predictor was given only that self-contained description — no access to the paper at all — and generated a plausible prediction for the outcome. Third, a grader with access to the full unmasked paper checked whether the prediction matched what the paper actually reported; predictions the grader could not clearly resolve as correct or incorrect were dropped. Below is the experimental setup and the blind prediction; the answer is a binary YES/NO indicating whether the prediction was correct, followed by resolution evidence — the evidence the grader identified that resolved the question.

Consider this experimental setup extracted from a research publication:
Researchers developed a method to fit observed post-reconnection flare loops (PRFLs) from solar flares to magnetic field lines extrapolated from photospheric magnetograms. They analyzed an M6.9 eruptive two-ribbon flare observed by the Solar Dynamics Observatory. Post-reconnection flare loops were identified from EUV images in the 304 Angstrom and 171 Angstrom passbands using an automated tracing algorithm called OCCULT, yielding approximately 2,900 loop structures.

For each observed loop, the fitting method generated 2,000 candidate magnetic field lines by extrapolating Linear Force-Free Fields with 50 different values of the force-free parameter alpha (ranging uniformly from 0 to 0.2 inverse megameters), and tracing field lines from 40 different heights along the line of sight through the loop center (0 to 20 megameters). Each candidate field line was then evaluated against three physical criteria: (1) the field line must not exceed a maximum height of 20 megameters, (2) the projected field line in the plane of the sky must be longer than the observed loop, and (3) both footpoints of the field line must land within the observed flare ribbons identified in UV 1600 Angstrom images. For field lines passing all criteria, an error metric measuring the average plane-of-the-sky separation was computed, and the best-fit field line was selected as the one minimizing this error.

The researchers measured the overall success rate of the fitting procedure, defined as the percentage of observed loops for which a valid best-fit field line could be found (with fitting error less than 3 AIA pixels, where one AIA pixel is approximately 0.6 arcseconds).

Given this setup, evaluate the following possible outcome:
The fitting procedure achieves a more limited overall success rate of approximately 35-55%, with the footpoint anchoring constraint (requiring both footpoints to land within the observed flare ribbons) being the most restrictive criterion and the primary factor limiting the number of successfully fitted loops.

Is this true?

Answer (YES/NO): NO